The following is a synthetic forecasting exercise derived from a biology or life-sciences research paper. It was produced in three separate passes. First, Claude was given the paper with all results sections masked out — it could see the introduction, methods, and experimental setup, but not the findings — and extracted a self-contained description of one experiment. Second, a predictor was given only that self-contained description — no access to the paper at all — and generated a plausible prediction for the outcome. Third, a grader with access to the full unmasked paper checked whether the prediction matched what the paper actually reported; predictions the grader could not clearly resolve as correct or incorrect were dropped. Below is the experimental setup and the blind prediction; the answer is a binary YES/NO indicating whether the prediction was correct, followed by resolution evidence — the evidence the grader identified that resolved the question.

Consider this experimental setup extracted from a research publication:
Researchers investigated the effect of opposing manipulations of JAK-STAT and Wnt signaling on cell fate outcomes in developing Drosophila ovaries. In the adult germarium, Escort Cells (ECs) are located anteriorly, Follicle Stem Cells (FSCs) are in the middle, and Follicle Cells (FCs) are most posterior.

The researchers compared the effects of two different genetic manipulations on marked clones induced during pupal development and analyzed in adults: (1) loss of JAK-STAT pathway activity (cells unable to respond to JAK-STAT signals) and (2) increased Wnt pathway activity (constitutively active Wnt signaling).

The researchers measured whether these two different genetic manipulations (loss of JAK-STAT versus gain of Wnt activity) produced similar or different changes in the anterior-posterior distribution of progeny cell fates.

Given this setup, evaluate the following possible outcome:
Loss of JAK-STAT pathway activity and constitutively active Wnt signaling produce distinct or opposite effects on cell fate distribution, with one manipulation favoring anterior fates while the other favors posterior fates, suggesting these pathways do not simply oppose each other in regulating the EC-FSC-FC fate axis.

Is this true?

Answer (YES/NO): NO